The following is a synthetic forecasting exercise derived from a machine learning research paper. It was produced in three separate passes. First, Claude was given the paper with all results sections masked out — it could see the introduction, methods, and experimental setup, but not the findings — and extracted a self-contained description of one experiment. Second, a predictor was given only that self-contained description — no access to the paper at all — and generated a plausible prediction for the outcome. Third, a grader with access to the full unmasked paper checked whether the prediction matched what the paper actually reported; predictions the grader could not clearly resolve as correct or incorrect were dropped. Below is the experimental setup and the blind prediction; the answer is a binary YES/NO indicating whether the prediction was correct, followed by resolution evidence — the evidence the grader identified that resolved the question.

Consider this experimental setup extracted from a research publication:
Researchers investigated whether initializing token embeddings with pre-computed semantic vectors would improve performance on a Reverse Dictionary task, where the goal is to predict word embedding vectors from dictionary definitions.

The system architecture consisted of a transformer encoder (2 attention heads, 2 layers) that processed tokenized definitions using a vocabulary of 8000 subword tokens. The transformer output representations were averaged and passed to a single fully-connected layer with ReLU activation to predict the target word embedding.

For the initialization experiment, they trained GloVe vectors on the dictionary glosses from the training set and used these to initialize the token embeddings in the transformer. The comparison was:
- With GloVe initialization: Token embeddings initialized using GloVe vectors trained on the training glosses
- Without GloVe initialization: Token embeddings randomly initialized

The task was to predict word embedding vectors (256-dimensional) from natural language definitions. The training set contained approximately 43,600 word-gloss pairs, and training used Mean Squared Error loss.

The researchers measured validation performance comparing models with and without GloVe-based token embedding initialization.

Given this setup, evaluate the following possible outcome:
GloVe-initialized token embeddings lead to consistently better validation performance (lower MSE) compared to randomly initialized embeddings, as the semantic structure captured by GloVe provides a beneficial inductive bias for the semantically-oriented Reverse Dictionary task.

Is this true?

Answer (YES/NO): NO